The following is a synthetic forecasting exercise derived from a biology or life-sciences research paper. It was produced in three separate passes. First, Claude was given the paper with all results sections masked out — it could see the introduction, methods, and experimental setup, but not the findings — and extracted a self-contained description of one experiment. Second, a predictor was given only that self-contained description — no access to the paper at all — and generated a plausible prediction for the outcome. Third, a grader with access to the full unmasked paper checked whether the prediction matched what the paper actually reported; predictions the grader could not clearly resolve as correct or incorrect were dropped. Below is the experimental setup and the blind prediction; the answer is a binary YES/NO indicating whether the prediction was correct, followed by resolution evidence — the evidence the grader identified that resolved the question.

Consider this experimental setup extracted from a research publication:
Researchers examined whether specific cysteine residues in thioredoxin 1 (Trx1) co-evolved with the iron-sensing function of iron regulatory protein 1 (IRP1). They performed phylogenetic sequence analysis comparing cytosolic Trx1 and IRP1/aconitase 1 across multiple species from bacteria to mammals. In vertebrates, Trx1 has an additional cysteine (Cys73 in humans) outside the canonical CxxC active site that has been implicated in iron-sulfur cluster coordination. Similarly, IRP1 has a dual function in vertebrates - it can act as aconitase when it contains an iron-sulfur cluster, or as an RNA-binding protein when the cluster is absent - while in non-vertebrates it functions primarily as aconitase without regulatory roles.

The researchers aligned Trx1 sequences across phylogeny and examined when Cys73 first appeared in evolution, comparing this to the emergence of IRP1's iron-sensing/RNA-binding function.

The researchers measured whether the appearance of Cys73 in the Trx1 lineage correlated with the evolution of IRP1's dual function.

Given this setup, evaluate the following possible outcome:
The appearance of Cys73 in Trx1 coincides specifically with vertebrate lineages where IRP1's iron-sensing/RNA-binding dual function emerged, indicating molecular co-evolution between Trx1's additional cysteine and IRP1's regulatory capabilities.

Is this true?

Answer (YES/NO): YES